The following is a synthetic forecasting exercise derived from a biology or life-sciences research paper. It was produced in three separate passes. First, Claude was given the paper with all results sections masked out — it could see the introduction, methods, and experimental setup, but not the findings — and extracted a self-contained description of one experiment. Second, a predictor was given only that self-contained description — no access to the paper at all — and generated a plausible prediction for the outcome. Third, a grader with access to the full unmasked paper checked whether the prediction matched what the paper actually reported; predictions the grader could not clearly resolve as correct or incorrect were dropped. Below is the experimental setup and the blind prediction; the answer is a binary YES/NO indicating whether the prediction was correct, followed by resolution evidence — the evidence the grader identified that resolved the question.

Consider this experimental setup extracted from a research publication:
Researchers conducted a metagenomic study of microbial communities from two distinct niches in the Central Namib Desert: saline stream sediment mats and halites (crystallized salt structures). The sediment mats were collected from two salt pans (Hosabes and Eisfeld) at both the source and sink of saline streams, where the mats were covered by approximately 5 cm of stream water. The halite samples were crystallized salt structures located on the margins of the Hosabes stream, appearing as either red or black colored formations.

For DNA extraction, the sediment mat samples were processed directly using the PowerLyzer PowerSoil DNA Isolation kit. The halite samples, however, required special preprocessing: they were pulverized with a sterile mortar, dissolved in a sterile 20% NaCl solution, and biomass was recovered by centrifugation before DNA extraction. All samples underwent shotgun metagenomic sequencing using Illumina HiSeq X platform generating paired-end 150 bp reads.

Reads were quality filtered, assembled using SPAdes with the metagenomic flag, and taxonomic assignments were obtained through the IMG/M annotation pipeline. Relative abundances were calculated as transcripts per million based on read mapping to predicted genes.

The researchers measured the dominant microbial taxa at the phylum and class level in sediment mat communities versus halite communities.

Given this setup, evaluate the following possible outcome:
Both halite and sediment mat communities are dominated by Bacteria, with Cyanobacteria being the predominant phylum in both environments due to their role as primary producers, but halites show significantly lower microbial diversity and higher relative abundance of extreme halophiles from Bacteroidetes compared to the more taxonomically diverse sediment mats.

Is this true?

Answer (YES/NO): NO